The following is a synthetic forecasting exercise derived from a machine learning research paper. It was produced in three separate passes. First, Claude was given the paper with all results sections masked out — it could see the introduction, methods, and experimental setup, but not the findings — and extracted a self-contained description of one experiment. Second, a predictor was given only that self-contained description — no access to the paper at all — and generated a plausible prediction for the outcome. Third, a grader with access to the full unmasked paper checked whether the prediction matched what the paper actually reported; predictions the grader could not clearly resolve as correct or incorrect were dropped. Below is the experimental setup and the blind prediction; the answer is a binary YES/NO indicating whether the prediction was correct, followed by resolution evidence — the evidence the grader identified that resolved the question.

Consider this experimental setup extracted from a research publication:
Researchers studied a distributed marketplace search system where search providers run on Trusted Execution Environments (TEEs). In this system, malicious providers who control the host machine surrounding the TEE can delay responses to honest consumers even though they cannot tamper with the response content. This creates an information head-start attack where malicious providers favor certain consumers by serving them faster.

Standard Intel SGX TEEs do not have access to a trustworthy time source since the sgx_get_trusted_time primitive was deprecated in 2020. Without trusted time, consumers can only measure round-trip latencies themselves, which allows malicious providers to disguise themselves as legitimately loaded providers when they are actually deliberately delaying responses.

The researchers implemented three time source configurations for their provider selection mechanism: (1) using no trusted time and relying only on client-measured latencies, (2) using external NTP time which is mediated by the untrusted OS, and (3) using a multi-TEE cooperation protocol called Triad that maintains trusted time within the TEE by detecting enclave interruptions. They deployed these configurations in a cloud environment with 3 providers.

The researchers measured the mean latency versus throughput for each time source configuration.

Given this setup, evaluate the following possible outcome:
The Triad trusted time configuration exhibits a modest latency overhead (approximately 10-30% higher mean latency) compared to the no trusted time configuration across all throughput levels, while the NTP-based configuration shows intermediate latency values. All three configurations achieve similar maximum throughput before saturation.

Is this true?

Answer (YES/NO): NO